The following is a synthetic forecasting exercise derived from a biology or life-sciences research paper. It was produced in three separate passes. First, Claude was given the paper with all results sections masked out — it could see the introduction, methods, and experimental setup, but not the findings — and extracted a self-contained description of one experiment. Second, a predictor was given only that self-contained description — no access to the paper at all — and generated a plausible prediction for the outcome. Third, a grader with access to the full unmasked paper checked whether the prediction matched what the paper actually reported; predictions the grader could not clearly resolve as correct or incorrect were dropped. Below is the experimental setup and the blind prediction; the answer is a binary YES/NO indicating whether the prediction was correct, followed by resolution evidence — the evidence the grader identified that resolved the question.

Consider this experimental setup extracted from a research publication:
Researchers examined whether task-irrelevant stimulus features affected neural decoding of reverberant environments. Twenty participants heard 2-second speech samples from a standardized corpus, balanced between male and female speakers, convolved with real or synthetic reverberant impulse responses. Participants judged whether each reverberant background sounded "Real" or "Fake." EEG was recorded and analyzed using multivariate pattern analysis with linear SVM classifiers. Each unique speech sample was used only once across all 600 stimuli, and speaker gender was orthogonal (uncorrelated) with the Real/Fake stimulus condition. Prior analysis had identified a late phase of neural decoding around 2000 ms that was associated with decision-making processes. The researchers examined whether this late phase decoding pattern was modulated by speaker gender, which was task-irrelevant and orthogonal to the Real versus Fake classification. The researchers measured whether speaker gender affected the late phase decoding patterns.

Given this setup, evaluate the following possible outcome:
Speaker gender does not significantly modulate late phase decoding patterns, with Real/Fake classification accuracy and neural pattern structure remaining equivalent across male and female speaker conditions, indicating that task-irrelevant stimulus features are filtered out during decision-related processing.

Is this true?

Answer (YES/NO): YES